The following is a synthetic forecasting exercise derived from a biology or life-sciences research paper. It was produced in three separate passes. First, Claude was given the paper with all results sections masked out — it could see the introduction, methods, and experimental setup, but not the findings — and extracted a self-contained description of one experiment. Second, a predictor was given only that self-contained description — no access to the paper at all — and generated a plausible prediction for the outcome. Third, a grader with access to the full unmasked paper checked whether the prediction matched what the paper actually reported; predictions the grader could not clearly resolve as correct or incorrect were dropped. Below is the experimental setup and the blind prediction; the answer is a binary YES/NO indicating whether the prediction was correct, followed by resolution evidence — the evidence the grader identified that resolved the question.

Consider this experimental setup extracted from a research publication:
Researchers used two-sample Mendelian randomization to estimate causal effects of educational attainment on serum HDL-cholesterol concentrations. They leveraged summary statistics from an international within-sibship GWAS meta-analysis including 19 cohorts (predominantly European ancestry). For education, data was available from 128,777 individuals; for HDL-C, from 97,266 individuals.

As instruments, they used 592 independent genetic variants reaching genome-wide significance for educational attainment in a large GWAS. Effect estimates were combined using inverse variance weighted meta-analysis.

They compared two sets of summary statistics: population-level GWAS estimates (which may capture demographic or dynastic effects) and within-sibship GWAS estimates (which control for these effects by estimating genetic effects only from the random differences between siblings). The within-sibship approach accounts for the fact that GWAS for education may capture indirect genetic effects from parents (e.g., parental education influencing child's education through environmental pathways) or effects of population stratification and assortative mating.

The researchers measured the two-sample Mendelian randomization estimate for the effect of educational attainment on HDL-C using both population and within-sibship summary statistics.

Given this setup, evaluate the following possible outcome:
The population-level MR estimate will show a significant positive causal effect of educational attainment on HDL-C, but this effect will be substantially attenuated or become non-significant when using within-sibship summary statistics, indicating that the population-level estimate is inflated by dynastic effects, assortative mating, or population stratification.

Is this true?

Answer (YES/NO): NO